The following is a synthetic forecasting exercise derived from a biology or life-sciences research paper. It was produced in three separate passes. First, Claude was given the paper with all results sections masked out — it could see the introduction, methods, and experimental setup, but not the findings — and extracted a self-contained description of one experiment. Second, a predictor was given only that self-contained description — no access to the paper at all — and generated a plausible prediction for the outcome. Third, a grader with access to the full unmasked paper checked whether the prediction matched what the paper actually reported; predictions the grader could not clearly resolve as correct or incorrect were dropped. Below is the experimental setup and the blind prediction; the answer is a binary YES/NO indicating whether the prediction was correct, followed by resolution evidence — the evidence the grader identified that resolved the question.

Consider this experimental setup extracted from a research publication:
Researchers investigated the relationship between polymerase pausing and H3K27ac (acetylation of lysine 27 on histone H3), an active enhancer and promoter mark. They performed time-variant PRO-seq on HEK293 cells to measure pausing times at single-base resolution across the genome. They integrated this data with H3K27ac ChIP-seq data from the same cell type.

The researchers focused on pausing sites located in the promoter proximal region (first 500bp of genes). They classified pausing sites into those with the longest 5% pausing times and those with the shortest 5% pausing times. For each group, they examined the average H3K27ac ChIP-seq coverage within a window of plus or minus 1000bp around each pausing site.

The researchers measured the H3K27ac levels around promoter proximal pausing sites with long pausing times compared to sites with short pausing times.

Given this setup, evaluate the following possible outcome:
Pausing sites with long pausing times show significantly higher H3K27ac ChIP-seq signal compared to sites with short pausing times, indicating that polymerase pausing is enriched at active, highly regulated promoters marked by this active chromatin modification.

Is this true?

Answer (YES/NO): NO